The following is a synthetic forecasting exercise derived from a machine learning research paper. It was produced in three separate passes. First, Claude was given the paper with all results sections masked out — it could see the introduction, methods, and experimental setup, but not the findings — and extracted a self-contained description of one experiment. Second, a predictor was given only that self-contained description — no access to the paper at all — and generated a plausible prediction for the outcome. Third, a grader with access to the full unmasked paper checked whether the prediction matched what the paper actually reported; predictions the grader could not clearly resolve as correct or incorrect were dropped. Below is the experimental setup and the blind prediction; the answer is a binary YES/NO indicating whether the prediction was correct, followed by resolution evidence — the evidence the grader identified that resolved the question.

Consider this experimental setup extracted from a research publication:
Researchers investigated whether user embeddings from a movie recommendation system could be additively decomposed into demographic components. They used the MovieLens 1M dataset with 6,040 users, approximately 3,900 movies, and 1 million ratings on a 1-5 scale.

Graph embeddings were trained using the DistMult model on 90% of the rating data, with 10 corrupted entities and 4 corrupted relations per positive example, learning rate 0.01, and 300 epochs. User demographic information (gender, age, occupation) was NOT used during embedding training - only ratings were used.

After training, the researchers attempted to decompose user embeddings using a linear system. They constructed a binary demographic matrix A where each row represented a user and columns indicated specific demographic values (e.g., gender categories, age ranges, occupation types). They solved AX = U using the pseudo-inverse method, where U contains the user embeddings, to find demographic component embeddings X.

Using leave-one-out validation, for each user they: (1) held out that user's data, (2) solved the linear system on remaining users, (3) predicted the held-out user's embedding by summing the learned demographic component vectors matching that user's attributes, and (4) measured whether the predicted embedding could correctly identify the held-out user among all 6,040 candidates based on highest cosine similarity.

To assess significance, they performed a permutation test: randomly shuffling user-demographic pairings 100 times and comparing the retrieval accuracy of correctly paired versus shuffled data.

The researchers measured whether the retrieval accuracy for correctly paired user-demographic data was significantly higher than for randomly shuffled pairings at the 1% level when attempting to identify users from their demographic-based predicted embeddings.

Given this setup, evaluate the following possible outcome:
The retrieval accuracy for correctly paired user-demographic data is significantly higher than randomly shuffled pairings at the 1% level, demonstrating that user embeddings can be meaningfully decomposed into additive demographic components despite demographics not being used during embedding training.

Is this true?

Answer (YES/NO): YES